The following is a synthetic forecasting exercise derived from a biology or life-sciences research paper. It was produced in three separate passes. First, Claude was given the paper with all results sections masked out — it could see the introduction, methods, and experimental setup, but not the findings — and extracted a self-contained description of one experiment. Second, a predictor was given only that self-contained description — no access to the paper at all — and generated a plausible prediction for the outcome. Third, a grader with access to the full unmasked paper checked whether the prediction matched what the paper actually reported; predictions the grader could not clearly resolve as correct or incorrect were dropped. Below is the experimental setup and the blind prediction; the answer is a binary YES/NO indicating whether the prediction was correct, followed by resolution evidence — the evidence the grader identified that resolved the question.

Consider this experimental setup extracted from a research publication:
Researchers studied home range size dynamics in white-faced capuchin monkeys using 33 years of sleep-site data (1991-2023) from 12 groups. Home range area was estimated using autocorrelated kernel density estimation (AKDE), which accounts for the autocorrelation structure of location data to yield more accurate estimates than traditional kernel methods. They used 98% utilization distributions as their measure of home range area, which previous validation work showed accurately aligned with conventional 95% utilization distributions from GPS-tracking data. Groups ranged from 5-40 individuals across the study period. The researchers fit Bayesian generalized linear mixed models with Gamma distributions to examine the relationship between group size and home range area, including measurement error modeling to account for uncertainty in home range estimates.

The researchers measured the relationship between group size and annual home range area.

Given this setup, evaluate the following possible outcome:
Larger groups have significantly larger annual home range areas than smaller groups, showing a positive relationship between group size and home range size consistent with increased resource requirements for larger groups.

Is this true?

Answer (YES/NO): YES